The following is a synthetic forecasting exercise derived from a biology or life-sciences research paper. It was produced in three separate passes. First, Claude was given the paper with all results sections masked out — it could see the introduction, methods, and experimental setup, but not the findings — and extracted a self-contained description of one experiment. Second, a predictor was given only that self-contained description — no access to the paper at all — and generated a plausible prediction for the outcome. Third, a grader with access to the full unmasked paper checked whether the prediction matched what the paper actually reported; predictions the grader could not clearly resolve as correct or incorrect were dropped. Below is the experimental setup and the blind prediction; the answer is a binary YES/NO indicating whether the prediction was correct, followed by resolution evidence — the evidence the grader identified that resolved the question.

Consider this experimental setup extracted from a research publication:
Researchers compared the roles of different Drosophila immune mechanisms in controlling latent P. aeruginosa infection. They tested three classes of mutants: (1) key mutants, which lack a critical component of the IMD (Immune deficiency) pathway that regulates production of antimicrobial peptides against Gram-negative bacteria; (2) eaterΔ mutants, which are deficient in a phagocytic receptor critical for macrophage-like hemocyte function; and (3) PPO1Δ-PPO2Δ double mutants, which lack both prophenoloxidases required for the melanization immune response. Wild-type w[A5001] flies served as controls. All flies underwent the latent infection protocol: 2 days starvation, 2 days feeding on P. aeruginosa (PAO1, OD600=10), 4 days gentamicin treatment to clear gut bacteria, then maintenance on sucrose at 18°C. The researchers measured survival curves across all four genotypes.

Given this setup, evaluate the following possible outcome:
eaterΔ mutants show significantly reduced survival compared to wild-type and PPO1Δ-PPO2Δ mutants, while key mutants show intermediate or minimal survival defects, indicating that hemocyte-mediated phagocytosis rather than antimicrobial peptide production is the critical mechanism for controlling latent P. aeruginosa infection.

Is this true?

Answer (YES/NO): NO